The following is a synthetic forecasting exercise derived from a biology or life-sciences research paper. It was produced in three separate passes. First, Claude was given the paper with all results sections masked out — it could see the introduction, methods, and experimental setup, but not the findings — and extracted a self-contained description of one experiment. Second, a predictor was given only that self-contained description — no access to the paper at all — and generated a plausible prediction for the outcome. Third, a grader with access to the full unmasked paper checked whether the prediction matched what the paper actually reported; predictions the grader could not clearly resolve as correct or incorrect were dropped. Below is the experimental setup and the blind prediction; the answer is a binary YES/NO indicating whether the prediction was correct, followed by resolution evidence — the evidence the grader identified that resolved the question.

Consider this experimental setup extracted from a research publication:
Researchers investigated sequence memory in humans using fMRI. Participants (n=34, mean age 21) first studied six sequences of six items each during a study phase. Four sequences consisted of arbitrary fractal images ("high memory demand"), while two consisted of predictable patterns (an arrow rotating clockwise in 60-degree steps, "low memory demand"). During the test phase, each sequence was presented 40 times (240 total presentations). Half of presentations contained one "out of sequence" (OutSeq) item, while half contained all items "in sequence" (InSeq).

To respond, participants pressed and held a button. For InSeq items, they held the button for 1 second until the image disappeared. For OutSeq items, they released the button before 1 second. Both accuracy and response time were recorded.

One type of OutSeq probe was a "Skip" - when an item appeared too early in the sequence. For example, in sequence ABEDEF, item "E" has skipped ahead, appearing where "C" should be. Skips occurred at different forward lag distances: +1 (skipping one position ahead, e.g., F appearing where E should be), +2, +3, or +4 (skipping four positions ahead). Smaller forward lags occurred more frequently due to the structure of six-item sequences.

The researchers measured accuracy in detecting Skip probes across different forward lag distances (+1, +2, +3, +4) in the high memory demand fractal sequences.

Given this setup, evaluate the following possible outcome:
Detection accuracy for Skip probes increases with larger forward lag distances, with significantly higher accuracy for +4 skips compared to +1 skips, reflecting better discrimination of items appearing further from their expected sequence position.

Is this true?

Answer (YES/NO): YES